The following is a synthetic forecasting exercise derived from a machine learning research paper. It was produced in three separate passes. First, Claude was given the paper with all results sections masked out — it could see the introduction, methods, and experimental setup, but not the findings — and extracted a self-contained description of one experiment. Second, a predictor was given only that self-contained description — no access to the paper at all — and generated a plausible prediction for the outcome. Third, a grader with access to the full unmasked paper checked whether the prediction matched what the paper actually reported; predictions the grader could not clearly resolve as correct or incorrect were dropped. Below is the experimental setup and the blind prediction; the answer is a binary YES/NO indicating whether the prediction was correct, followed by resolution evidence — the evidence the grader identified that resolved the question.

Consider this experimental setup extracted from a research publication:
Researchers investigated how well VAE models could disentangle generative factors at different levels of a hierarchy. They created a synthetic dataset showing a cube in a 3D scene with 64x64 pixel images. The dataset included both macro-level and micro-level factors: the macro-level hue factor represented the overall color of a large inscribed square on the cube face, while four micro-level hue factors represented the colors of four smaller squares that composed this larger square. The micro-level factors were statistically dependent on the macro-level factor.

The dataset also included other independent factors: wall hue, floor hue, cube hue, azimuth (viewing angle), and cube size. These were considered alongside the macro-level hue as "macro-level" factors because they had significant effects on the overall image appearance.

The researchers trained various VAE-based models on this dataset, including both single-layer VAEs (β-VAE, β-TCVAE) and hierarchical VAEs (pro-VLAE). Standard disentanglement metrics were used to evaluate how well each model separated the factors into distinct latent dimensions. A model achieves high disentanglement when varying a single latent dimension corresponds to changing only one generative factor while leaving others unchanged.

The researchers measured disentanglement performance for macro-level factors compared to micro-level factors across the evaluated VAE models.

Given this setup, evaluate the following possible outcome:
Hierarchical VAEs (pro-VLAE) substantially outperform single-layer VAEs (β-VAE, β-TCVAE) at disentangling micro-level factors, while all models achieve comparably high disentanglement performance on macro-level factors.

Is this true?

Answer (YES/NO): NO